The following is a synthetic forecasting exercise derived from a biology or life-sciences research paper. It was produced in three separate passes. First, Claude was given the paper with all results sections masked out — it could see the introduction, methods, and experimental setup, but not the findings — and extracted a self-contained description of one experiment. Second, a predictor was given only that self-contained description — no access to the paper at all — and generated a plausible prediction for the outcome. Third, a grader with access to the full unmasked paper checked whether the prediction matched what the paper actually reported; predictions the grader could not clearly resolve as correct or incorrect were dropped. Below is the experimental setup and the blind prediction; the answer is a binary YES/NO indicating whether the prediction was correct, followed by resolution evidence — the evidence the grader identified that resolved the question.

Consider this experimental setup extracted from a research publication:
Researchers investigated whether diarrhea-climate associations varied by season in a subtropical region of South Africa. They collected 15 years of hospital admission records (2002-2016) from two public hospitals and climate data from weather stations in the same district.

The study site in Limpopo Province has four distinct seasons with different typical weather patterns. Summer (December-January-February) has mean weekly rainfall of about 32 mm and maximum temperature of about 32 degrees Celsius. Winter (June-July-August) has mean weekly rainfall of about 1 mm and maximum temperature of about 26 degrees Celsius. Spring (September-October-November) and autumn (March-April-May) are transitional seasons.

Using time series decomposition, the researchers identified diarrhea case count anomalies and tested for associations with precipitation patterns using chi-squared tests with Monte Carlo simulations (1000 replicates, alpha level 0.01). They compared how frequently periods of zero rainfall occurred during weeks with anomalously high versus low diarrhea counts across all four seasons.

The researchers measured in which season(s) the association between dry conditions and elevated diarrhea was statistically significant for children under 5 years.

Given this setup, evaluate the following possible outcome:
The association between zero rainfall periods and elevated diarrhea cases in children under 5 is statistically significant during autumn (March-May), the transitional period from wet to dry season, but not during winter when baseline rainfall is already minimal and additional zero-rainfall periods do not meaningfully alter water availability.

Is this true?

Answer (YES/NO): NO